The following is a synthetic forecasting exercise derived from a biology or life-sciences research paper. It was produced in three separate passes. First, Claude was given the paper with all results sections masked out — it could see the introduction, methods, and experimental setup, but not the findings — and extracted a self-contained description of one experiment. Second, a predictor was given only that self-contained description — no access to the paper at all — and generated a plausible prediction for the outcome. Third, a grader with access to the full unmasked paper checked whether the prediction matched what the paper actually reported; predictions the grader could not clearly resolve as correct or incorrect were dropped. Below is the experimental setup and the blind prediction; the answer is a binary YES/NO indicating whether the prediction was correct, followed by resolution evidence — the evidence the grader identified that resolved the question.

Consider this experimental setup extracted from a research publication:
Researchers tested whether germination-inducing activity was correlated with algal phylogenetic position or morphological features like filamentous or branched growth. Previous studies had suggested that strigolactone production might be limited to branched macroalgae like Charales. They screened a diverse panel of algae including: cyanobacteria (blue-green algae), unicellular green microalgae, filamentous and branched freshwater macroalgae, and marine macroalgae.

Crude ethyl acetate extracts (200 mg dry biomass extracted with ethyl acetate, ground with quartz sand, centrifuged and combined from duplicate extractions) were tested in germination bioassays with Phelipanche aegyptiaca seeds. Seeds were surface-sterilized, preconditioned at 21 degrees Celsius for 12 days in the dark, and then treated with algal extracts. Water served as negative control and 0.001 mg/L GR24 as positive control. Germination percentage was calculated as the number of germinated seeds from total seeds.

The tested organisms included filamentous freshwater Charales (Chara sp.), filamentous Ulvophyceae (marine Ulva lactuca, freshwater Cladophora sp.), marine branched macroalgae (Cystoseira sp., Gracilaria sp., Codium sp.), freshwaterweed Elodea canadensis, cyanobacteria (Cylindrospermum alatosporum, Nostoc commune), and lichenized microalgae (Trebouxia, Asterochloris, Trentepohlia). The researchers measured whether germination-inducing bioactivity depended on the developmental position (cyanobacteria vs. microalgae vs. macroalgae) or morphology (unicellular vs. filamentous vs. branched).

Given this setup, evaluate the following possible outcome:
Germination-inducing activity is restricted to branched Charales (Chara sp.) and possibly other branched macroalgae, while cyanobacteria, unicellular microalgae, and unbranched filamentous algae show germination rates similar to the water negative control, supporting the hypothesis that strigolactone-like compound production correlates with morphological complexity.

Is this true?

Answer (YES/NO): NO